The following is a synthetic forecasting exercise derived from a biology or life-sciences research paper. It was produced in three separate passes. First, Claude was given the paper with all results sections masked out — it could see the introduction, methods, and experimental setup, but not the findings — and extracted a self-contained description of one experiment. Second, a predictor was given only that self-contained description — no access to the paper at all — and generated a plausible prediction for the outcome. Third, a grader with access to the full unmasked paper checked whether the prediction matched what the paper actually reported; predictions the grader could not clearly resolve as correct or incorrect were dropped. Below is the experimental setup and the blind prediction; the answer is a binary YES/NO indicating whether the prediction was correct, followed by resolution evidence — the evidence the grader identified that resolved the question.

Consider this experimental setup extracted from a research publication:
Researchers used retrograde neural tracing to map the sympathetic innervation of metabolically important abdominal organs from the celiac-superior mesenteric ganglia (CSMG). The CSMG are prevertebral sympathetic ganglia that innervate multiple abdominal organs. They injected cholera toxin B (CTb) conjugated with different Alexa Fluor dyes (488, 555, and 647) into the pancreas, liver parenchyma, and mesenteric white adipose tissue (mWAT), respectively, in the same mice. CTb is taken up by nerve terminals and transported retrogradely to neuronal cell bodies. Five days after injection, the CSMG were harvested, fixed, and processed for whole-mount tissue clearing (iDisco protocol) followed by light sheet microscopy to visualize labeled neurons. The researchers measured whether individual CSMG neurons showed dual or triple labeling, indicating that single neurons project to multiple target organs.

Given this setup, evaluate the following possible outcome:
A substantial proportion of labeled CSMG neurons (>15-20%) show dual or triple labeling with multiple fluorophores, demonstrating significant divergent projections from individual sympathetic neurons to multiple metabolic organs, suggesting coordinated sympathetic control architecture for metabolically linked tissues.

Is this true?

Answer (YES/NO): NO